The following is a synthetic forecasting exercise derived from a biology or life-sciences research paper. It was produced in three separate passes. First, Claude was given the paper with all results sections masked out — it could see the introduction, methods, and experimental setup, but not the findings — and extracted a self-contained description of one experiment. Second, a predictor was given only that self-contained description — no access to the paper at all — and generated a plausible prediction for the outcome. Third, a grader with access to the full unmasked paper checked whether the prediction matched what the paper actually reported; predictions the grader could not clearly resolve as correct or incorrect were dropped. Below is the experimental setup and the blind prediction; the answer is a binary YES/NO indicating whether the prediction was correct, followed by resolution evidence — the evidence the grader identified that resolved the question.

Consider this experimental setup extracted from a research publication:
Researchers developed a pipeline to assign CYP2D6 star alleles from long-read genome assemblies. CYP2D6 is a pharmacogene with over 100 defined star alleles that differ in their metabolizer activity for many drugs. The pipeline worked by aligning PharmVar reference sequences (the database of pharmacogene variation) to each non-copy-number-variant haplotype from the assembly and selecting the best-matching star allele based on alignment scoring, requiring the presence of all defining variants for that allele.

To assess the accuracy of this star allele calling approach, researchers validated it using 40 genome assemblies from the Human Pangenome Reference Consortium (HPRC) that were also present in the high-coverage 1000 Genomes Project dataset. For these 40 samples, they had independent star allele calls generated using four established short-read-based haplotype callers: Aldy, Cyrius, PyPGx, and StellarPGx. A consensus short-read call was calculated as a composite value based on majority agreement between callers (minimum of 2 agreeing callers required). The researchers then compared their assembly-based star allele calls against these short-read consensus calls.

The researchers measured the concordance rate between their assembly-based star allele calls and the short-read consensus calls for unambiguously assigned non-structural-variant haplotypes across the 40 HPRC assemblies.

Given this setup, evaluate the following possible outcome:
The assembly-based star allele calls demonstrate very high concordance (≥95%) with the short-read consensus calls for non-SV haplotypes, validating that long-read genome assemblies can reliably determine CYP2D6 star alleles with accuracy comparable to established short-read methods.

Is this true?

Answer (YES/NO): YES